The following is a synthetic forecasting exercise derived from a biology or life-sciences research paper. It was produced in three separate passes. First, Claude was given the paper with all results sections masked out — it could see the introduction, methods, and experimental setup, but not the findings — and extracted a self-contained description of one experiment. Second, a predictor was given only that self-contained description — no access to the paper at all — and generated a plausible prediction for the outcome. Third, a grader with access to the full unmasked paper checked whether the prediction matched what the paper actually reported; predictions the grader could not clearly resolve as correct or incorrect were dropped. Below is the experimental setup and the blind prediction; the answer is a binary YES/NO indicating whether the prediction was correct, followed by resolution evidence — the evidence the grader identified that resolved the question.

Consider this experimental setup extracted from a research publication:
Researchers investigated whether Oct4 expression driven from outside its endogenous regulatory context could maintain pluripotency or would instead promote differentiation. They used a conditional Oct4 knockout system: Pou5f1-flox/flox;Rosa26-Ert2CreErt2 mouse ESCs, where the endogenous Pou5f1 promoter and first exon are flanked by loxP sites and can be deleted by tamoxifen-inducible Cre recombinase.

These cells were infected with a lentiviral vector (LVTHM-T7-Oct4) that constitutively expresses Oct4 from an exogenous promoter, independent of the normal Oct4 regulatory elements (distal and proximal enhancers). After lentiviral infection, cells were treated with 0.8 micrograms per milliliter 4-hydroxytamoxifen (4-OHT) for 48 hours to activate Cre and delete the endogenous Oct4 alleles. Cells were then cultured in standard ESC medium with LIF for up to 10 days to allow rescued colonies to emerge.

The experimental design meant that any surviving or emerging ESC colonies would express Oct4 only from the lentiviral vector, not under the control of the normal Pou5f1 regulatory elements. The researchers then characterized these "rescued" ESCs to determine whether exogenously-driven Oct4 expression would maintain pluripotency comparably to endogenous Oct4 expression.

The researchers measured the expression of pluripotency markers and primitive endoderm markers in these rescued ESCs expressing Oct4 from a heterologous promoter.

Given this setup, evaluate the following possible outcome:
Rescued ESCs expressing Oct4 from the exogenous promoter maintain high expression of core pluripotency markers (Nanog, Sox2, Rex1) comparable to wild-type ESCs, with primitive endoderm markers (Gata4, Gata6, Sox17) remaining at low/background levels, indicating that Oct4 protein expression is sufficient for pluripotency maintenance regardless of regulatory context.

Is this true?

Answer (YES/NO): NO